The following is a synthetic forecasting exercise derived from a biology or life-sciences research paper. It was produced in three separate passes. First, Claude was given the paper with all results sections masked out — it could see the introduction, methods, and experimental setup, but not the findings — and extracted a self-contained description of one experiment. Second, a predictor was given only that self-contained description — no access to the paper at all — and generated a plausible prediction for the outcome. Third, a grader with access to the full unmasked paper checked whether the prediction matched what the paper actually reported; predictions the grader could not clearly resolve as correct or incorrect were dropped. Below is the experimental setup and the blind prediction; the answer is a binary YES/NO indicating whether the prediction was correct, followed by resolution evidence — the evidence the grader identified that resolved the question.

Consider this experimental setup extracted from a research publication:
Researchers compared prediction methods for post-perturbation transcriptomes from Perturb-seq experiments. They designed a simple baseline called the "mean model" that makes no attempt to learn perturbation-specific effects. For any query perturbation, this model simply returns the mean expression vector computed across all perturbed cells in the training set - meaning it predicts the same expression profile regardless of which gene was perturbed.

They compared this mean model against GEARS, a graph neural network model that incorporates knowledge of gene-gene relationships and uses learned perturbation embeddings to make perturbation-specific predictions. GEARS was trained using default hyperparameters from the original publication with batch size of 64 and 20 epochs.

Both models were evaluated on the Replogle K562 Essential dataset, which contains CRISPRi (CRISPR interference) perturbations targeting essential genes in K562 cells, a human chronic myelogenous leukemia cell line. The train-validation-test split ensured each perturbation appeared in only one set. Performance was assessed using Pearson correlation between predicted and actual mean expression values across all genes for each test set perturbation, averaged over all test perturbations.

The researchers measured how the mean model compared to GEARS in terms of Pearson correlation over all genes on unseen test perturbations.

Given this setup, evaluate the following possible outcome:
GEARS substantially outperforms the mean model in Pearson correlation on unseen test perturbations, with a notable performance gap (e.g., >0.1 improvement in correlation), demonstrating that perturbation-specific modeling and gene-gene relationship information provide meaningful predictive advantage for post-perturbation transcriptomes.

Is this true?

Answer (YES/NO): NO